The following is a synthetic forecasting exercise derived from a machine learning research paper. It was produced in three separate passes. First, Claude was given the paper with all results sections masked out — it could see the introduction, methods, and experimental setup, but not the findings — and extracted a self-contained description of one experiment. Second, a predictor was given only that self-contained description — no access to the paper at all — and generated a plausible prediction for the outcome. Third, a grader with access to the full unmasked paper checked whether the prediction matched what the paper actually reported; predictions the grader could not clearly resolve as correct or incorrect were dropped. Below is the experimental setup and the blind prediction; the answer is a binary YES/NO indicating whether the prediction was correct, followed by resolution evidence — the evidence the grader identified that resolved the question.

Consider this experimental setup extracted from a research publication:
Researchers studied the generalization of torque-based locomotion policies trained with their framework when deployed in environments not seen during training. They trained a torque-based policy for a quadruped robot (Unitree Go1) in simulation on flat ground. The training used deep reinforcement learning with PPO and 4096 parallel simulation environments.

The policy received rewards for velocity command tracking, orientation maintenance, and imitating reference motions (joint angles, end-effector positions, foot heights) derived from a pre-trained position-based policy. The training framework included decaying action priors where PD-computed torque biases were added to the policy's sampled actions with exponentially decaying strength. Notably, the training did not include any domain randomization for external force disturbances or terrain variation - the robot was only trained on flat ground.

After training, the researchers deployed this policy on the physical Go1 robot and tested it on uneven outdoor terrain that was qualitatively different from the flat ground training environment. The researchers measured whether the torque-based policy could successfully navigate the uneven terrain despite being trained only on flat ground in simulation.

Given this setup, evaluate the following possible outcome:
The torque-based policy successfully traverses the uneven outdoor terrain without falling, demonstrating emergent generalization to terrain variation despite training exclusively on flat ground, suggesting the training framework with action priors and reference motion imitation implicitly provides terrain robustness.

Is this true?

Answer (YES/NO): YES